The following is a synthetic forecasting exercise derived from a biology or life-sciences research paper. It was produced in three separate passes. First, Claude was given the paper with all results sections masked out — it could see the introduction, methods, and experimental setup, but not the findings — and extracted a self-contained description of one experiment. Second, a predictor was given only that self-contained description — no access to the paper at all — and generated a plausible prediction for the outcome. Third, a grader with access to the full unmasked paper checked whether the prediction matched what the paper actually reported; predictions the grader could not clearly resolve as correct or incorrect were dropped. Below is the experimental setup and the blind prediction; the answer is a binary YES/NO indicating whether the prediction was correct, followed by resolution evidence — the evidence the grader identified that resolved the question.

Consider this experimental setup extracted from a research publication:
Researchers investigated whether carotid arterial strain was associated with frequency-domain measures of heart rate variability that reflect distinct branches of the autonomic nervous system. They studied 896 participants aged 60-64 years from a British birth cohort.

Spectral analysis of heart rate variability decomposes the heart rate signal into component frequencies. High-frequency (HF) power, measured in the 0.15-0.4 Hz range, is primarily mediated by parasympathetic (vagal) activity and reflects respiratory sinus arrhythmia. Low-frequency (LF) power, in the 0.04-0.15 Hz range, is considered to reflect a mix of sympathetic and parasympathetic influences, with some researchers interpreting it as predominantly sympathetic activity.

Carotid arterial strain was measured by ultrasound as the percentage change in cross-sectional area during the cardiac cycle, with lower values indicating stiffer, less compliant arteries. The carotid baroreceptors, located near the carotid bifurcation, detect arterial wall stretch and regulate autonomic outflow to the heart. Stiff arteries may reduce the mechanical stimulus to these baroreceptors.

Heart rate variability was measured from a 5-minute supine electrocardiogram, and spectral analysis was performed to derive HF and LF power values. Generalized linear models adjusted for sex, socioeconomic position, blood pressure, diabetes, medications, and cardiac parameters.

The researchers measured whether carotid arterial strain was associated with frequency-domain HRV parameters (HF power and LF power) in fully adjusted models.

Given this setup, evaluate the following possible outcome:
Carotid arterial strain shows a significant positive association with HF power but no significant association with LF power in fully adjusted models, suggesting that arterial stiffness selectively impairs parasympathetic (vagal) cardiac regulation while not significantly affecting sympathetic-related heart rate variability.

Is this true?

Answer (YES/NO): NO